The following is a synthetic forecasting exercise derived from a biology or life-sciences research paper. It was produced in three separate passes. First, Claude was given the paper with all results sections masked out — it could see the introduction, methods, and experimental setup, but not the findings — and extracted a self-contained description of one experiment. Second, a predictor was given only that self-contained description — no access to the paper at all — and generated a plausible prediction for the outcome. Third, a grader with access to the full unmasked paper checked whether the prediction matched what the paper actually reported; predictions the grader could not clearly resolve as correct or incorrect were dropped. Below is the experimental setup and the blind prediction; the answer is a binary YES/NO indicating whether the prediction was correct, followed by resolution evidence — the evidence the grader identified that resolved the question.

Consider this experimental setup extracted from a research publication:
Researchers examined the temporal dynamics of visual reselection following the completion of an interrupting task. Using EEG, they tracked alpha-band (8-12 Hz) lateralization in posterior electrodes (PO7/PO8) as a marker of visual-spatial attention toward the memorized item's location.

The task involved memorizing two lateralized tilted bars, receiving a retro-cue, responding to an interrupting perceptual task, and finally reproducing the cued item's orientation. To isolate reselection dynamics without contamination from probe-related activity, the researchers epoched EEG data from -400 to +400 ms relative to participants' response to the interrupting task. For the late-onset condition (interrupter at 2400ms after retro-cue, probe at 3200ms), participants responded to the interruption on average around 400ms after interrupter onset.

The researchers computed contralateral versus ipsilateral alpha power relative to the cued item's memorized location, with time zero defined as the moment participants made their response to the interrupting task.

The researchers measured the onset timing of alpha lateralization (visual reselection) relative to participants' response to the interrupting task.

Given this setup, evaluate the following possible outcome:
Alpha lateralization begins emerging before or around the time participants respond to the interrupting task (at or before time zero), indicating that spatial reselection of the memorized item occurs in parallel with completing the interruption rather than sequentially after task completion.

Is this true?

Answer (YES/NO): NO